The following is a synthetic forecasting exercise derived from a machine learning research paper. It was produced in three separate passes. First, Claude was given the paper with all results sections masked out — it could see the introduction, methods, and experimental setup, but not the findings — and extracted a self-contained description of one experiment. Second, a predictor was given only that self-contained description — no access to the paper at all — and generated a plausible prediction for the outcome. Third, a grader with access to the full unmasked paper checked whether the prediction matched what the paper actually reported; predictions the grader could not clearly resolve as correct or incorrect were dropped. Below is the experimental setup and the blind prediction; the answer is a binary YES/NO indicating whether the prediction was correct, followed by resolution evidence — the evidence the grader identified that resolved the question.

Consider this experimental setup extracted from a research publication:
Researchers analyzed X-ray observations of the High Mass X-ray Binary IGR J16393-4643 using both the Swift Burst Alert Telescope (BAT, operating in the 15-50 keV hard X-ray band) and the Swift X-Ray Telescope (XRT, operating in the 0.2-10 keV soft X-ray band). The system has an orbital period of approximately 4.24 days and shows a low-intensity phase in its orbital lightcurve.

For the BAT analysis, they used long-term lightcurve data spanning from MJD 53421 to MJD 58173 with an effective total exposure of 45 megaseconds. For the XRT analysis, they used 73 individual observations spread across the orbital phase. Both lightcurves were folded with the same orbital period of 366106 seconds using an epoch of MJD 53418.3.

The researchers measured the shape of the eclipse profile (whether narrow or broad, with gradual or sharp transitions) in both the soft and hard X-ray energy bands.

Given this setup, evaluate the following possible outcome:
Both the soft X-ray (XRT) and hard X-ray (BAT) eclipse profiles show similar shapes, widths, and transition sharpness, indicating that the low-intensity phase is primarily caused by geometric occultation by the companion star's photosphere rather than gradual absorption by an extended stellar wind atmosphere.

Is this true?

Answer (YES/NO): NO